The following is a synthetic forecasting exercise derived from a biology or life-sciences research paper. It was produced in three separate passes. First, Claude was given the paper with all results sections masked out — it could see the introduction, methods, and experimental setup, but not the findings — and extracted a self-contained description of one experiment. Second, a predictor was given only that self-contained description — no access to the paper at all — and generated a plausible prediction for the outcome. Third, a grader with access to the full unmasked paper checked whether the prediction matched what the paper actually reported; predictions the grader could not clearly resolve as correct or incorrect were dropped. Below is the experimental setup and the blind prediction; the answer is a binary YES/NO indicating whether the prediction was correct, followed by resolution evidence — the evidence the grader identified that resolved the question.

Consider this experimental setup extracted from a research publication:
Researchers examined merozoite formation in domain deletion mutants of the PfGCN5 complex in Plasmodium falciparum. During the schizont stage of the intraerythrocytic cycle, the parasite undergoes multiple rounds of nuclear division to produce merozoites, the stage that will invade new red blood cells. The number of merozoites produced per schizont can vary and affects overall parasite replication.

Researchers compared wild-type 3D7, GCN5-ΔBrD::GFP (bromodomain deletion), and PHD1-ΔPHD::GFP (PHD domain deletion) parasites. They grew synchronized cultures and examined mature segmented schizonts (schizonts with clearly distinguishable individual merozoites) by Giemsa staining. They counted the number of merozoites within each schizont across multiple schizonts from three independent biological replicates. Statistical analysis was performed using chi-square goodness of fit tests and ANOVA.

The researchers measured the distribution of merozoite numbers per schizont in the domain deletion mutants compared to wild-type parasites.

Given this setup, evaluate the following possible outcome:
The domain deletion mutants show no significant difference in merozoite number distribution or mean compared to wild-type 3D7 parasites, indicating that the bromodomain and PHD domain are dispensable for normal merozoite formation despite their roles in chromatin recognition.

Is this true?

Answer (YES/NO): YES